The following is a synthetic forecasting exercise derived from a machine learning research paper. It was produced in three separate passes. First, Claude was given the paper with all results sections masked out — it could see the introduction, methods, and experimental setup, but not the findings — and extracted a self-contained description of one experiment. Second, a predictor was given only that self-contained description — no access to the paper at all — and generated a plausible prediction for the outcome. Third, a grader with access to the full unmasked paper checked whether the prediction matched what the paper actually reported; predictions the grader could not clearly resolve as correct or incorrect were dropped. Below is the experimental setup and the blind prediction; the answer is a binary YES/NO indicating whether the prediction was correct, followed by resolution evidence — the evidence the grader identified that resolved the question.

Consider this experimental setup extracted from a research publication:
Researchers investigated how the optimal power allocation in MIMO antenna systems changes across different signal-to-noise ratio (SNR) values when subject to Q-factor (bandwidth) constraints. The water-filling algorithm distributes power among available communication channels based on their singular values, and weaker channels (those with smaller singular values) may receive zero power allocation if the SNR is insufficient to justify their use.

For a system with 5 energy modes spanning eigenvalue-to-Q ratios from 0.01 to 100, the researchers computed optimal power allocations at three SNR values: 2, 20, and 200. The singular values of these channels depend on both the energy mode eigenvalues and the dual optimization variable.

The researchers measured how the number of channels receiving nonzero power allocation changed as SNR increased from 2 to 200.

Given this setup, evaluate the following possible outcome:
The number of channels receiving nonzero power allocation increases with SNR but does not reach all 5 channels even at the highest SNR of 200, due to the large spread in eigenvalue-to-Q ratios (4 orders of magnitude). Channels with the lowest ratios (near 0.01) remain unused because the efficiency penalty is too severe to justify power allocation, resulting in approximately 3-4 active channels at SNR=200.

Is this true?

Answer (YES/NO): NO